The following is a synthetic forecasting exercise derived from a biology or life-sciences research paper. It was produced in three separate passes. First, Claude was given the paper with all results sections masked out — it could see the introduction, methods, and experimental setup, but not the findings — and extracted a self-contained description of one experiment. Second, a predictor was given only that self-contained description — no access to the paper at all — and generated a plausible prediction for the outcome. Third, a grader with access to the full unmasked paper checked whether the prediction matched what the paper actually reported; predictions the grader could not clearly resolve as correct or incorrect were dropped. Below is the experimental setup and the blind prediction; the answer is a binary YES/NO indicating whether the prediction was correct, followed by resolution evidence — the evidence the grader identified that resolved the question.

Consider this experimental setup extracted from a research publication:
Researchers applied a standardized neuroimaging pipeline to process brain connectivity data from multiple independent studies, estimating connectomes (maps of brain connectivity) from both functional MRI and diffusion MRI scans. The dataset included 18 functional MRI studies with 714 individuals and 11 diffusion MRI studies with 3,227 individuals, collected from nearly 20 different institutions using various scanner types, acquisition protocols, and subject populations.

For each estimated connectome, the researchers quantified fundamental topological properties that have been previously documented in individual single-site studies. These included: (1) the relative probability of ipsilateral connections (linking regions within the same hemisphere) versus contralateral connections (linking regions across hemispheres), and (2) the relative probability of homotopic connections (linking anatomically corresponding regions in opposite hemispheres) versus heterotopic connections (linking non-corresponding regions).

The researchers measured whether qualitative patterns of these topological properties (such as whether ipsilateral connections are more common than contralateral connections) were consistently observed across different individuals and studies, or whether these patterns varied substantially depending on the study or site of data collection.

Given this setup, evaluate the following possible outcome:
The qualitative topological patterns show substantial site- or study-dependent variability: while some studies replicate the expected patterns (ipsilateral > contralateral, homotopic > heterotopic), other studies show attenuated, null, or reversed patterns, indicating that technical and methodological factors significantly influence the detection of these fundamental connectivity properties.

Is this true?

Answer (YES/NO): NO